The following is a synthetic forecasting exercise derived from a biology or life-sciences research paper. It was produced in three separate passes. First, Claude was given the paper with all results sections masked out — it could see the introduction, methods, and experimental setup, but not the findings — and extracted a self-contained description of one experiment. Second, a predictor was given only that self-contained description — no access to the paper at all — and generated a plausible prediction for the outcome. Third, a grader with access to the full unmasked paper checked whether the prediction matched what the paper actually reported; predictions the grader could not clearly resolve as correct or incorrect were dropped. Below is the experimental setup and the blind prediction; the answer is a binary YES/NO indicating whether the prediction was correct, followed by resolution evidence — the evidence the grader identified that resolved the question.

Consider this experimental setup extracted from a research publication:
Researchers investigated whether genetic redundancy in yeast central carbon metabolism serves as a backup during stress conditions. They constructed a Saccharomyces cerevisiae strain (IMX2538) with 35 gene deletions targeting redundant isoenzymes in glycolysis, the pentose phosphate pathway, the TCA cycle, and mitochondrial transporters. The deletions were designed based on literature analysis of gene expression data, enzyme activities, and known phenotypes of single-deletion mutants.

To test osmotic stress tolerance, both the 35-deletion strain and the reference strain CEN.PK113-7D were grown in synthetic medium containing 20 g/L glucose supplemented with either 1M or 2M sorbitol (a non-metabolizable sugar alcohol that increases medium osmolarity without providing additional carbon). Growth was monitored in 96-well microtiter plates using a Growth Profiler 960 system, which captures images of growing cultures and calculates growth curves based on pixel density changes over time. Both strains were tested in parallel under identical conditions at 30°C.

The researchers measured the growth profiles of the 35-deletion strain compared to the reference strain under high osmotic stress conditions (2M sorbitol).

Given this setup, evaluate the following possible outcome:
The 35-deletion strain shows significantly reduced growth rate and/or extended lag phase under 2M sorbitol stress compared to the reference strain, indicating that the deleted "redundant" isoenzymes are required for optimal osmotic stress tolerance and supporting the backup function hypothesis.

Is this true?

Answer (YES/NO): YES